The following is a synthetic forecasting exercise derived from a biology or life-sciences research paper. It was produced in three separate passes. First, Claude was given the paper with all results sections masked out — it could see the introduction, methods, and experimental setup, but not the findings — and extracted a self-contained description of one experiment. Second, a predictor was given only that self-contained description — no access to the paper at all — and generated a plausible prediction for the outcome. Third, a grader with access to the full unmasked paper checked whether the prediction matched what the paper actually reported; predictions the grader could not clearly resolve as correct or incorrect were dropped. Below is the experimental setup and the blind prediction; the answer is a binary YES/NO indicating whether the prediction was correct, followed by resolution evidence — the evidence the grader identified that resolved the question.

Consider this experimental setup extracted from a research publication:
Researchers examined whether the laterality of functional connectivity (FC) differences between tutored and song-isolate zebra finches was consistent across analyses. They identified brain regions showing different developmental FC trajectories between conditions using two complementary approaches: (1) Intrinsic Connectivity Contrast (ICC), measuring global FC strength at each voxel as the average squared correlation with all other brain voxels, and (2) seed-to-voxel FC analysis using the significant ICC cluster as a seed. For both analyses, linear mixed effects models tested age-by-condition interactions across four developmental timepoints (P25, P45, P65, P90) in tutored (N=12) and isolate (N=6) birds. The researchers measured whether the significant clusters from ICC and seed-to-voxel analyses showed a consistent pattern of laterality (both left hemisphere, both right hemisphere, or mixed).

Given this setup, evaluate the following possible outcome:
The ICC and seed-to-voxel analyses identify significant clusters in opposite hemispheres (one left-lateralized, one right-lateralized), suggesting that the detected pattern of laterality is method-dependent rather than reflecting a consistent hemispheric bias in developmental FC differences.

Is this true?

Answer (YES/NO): NO